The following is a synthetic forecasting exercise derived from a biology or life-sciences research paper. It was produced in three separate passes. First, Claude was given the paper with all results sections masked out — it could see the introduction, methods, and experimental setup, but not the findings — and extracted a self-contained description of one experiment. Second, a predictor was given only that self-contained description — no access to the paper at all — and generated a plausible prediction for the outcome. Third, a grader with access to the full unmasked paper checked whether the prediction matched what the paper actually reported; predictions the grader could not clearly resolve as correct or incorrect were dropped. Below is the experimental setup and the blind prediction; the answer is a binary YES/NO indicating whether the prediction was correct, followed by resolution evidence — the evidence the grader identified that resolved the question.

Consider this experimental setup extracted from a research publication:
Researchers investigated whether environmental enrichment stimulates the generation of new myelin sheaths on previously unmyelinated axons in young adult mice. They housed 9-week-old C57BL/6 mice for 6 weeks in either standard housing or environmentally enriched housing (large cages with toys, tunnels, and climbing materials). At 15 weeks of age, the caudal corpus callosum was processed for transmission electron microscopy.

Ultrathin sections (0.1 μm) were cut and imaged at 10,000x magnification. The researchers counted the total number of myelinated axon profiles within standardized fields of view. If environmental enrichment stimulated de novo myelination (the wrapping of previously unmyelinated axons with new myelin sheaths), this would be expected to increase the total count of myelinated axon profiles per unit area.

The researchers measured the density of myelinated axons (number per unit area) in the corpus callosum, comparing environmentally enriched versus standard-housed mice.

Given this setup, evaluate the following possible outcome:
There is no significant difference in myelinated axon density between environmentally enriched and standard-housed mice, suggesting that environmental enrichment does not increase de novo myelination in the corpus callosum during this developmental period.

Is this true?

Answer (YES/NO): YES